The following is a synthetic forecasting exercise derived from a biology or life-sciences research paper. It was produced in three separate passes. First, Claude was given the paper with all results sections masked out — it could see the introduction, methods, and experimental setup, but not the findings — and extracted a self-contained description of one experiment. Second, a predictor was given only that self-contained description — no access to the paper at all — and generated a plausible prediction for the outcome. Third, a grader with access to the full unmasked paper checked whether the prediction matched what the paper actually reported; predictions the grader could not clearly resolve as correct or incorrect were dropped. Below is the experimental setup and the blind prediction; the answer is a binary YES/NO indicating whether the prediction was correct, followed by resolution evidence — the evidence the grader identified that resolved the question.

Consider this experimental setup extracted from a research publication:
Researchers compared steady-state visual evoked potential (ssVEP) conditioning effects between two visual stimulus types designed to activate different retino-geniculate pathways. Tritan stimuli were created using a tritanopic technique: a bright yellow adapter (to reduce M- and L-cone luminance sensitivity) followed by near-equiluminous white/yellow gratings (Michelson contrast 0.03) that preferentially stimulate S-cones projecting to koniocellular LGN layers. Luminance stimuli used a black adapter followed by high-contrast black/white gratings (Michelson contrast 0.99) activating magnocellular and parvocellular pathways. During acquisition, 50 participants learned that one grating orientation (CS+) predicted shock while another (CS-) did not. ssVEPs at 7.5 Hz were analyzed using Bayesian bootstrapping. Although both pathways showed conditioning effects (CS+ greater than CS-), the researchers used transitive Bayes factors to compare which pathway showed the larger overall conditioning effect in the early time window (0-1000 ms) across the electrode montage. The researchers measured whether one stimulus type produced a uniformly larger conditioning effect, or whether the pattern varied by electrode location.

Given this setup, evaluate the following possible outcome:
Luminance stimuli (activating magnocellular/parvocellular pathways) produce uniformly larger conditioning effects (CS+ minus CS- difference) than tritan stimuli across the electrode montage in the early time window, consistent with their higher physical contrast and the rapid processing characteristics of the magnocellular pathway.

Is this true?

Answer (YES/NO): NO